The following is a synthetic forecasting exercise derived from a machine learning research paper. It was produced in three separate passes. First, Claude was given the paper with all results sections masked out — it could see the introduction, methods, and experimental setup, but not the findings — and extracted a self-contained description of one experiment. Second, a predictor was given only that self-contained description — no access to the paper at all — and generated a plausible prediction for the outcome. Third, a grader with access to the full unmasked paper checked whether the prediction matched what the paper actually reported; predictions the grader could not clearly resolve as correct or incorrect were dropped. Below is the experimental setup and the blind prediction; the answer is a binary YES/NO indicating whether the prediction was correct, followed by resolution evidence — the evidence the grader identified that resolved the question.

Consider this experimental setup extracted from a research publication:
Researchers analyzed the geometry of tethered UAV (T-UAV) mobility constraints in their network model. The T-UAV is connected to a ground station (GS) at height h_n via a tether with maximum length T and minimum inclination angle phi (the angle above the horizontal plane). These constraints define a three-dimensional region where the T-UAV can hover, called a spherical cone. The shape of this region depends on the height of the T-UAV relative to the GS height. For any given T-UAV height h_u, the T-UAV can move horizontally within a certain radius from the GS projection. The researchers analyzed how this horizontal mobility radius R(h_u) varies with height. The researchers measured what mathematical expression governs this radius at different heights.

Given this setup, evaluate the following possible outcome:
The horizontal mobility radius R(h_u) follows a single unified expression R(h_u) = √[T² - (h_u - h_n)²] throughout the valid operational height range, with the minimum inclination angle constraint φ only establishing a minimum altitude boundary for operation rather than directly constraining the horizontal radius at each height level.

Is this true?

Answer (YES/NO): NO